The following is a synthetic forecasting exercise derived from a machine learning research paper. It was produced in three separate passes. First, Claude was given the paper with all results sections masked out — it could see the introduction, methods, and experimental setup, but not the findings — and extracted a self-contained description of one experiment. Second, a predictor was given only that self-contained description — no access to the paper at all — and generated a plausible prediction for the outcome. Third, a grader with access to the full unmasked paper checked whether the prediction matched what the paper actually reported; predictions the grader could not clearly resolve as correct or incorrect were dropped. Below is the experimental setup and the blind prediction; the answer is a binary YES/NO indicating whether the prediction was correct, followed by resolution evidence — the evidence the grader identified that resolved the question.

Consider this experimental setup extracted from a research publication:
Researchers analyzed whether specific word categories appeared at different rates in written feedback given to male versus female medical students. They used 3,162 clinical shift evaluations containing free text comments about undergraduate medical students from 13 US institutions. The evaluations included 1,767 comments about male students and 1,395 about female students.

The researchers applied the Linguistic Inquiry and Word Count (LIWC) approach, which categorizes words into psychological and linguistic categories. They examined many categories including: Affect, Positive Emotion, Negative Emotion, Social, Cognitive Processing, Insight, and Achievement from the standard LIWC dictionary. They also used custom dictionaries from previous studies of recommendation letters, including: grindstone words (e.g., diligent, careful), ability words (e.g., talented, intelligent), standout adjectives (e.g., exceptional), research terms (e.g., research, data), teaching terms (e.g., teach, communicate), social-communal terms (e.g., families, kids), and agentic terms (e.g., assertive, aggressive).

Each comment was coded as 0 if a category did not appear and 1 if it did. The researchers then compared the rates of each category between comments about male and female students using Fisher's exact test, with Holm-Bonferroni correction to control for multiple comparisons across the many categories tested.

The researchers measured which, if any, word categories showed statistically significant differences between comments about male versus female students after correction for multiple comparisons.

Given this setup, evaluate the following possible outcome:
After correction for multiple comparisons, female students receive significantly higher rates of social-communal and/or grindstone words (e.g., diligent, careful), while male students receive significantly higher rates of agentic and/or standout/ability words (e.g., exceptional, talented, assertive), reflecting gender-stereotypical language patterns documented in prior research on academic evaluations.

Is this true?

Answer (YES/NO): NO